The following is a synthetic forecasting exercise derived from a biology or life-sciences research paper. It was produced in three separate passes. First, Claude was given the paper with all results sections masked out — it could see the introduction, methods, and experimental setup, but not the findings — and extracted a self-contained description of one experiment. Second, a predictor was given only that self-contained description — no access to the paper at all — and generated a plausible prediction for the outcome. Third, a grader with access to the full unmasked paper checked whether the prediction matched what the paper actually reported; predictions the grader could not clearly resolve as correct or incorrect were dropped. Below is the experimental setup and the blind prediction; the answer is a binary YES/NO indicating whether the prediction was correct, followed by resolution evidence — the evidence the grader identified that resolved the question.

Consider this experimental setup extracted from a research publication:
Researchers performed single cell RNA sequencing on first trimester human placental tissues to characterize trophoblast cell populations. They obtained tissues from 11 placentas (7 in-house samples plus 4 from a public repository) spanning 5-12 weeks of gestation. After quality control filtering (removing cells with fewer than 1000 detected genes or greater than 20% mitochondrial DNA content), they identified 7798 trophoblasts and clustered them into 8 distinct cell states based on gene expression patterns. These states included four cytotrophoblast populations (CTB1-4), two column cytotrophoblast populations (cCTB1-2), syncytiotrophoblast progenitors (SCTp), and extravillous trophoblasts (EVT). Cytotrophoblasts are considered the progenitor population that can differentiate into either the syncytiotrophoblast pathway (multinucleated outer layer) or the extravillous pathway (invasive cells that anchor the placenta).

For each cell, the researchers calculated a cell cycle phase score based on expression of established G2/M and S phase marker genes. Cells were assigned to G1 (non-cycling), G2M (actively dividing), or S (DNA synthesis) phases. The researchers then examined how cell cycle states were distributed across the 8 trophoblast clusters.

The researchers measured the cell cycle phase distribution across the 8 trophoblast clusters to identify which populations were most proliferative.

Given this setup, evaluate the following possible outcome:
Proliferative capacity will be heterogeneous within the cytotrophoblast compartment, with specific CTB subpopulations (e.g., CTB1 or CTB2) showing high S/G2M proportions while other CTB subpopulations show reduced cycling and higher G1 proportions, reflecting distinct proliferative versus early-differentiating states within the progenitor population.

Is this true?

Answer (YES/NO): NO